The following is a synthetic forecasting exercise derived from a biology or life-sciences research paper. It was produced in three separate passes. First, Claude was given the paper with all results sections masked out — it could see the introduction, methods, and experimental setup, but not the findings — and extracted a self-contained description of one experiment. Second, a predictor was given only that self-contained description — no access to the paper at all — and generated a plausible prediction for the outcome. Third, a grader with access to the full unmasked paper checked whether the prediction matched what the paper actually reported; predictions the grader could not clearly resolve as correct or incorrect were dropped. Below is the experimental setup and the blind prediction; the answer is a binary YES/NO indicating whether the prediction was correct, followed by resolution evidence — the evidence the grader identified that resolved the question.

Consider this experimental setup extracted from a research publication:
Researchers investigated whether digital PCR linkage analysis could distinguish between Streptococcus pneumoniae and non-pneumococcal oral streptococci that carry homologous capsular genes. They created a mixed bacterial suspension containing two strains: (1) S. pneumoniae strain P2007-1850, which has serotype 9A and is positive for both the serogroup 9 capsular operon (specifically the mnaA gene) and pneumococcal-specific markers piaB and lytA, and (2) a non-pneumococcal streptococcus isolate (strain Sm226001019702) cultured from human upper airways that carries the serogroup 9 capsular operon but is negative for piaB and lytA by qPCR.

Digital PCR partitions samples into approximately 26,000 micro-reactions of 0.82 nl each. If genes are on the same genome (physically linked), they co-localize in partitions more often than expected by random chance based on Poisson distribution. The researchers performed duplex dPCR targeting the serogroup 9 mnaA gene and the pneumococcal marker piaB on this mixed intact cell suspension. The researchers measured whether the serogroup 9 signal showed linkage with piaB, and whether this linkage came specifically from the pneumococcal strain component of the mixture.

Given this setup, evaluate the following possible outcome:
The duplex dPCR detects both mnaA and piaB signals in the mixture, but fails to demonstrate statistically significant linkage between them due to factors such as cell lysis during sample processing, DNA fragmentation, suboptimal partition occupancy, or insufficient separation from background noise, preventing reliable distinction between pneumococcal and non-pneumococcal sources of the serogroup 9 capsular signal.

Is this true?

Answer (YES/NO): NO